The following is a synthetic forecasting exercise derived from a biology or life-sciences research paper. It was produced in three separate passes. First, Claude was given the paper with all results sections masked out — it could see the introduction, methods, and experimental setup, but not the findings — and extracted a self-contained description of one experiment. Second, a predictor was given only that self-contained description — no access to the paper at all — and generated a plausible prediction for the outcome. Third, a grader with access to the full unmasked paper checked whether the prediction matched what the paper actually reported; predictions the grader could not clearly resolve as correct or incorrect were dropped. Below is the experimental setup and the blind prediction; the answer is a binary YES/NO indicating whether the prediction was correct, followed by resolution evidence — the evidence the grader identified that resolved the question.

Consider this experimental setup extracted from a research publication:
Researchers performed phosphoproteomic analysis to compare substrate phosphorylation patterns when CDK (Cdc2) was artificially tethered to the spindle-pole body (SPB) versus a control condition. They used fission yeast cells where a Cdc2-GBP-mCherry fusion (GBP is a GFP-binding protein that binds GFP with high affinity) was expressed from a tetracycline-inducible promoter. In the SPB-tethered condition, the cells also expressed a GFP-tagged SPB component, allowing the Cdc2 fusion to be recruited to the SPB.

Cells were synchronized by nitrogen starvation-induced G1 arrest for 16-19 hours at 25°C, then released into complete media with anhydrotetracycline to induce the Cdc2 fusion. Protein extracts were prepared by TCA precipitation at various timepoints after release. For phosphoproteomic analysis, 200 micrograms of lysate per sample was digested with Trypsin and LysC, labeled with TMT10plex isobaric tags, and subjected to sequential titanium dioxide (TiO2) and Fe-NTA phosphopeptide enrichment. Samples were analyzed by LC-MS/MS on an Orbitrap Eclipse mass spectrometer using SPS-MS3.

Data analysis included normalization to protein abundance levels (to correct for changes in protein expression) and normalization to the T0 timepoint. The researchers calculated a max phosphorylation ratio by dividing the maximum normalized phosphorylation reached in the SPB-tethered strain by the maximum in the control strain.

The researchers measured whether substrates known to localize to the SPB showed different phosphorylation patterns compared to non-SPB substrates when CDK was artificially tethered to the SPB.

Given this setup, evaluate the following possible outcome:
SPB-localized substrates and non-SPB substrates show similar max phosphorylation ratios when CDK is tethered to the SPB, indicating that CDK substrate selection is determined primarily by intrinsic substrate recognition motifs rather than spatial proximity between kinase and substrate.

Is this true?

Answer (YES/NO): NO